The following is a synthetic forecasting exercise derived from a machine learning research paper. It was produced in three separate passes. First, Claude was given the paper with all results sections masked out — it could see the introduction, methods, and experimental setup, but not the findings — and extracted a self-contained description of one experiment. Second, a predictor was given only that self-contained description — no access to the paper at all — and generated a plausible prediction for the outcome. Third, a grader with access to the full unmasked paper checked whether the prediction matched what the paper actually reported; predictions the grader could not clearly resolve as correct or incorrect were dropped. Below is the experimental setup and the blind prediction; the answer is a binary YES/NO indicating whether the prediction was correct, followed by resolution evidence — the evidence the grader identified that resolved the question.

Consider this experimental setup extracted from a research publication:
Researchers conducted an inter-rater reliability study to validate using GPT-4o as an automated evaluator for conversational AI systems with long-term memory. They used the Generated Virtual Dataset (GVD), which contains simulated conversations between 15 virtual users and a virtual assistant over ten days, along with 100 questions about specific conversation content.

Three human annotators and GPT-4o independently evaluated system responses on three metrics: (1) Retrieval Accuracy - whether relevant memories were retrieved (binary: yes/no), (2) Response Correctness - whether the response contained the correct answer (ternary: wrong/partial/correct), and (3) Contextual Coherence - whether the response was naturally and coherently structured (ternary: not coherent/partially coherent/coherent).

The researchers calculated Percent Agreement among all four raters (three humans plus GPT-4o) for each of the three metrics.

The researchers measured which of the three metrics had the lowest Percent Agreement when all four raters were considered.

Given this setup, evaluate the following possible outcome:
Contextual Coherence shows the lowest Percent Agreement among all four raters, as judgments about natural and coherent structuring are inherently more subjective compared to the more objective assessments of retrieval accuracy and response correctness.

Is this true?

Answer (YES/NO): NO